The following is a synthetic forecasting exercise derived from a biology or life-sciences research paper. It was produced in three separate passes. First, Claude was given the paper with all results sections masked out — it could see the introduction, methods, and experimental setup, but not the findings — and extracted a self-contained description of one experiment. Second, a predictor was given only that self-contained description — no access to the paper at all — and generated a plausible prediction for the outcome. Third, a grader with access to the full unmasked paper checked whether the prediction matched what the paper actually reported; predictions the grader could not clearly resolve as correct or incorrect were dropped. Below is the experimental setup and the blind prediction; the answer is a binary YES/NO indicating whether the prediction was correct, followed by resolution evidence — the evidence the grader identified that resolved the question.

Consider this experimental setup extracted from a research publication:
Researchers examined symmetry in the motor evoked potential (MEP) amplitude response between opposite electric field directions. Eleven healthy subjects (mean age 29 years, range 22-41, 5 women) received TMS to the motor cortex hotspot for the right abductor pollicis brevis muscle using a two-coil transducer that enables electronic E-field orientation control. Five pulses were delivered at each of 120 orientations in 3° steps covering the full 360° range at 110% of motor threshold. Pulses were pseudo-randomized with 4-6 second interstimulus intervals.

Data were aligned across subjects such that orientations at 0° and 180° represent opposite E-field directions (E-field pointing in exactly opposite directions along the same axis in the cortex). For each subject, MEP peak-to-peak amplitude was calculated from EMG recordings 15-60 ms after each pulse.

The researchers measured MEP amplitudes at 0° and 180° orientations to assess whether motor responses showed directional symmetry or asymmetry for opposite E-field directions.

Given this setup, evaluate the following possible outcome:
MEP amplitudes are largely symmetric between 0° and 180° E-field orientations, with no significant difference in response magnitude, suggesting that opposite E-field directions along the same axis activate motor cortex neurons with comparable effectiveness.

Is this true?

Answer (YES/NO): NO